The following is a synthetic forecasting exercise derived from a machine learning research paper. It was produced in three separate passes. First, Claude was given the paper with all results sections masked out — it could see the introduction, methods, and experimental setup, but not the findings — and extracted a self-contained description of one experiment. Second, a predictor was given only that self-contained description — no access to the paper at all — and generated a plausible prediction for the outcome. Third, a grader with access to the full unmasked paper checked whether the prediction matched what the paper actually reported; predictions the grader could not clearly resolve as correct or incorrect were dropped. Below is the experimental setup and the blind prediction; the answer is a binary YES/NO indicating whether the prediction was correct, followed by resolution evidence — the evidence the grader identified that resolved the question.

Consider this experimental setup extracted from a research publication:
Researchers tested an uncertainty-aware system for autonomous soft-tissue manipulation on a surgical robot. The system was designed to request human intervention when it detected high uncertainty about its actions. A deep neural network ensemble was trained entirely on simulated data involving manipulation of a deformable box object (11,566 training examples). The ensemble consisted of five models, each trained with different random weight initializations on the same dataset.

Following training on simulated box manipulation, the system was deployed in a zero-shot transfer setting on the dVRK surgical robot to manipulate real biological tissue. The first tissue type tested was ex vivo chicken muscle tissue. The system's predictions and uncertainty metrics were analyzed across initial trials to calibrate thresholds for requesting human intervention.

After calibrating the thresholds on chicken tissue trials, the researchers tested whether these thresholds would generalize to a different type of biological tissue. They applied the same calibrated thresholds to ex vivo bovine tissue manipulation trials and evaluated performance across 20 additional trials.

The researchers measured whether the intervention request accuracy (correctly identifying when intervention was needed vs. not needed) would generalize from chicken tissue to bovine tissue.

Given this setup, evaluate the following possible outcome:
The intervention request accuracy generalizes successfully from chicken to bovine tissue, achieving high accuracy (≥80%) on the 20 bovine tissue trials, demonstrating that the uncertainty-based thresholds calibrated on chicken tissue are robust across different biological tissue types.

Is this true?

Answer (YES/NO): YES